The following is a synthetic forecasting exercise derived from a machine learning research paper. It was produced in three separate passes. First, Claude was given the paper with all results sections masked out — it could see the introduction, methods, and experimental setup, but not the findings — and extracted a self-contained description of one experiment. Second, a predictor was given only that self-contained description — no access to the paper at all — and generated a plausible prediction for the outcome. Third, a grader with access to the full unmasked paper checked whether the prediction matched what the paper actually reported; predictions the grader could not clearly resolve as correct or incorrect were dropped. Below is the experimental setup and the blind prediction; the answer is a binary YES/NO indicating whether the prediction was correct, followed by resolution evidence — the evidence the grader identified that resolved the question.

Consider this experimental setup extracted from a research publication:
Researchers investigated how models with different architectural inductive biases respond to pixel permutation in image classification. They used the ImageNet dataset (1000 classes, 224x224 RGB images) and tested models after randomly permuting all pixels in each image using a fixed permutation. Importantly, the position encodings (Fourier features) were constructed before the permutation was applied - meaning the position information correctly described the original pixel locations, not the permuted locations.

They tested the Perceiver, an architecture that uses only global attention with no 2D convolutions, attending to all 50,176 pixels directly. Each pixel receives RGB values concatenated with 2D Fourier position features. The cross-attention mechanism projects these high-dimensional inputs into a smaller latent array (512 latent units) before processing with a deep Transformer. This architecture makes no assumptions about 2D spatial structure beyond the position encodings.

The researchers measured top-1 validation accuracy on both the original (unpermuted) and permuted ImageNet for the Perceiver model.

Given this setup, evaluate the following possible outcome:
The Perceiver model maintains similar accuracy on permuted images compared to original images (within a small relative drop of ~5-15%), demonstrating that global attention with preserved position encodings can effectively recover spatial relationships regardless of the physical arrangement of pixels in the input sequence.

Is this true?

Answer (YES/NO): YES